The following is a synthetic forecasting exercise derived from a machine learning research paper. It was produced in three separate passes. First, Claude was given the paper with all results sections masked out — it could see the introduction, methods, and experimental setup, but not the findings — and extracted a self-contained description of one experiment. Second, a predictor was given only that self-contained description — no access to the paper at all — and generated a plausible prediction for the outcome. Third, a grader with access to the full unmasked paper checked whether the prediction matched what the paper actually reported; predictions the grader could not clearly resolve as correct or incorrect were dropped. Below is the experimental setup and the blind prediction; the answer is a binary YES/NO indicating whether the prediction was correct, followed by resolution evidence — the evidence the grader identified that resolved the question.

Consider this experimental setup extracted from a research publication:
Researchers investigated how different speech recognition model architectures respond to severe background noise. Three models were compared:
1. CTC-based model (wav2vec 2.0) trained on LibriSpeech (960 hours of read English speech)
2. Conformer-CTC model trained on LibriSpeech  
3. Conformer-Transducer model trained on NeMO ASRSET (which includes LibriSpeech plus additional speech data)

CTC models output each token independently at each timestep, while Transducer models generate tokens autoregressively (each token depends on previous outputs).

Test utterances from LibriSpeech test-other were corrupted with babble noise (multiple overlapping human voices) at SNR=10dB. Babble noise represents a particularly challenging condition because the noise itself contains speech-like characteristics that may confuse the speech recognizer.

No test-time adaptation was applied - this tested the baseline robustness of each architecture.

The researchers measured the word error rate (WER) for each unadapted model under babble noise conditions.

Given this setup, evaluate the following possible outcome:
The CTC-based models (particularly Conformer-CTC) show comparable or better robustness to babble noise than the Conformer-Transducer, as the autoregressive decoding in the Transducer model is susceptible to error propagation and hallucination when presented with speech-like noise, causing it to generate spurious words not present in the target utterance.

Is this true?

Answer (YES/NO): NO